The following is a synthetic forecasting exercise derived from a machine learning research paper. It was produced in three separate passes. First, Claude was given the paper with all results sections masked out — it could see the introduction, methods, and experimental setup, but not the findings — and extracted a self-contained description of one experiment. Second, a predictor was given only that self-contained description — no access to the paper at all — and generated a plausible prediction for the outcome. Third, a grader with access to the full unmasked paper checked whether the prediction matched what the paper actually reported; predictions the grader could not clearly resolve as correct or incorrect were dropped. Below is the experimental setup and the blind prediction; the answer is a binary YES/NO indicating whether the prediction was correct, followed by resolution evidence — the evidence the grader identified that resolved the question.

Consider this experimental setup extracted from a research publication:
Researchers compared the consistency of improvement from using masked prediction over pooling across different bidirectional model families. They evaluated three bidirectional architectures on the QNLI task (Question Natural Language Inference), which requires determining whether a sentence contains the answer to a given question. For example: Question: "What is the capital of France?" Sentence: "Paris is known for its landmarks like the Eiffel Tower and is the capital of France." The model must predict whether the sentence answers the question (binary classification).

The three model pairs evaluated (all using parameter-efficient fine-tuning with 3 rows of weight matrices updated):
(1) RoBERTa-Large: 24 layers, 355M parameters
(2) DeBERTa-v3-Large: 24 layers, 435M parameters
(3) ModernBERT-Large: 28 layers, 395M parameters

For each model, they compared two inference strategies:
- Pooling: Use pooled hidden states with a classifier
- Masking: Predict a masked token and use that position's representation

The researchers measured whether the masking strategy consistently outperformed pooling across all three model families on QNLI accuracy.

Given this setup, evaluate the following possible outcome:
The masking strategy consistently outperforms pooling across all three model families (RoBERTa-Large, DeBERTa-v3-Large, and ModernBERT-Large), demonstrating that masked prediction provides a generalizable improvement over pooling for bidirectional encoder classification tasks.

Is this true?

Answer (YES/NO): YES